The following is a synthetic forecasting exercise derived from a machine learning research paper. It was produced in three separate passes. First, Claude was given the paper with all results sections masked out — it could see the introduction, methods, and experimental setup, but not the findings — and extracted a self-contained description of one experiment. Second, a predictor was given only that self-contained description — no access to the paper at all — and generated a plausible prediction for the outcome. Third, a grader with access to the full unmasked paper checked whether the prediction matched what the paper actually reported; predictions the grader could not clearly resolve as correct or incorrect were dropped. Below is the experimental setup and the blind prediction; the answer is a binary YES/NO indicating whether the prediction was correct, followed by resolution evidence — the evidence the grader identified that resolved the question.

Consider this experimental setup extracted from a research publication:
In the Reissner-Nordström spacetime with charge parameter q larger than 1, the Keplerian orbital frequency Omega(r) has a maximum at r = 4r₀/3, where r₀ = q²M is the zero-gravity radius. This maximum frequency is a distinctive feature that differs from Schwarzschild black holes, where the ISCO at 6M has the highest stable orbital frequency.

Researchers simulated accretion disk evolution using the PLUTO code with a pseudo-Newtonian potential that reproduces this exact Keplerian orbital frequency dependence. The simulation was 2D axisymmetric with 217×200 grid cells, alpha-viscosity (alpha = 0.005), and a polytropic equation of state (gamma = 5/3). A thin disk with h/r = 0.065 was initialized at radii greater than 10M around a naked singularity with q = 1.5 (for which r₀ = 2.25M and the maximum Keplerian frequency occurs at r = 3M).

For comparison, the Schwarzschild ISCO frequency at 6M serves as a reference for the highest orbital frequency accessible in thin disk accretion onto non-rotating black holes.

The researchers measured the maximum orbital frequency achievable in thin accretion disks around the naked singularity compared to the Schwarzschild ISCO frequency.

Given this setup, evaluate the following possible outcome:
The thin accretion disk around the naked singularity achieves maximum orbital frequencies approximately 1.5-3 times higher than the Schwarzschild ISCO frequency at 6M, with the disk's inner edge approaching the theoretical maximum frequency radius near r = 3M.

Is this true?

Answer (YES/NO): NO